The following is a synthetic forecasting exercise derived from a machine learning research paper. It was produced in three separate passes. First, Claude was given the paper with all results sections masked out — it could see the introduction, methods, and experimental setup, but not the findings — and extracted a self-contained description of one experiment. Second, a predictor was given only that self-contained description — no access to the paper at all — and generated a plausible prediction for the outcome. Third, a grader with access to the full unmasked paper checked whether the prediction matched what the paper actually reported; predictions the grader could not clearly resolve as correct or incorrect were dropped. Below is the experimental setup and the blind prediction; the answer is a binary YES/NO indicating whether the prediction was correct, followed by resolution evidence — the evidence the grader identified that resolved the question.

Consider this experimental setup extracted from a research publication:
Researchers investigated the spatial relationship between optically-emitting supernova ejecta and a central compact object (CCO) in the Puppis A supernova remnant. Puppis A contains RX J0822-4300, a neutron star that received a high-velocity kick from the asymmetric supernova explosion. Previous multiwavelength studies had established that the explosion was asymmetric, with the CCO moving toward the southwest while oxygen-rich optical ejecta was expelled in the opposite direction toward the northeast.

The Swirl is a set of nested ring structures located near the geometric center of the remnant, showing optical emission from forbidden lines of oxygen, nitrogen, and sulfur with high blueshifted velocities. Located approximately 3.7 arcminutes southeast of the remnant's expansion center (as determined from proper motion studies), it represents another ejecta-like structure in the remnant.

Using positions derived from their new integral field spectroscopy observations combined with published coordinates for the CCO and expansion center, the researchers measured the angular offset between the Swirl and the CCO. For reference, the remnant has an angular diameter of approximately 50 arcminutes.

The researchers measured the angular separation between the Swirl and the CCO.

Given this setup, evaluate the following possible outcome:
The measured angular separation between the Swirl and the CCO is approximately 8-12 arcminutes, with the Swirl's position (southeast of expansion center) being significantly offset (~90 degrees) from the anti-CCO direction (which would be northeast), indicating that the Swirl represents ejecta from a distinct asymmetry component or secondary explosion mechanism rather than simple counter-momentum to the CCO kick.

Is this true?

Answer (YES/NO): YES